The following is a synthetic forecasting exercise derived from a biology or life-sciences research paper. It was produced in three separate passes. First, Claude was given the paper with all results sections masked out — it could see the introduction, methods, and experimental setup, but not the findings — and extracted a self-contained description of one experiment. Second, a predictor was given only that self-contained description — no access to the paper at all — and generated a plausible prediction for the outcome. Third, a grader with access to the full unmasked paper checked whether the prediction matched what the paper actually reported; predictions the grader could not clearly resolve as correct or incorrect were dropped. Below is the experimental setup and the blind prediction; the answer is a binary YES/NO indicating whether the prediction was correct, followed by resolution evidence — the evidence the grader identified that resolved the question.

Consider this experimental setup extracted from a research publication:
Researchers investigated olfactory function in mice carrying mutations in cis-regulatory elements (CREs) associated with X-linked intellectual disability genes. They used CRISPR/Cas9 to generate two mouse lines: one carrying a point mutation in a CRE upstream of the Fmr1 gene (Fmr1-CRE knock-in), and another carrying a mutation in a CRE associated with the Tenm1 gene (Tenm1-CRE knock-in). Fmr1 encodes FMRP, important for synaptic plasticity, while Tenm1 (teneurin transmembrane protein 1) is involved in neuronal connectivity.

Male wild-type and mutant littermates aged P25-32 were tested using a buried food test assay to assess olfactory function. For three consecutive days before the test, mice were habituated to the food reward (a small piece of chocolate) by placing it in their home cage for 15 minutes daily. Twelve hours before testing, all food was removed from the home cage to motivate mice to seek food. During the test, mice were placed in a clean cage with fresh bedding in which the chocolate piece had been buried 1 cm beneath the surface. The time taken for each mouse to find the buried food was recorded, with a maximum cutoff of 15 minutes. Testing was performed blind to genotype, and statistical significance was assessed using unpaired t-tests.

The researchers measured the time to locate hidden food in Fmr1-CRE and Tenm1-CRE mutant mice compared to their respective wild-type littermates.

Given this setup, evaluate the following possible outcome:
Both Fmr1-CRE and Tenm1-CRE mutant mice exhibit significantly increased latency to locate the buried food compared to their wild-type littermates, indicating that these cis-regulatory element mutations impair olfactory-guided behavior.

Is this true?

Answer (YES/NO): NO